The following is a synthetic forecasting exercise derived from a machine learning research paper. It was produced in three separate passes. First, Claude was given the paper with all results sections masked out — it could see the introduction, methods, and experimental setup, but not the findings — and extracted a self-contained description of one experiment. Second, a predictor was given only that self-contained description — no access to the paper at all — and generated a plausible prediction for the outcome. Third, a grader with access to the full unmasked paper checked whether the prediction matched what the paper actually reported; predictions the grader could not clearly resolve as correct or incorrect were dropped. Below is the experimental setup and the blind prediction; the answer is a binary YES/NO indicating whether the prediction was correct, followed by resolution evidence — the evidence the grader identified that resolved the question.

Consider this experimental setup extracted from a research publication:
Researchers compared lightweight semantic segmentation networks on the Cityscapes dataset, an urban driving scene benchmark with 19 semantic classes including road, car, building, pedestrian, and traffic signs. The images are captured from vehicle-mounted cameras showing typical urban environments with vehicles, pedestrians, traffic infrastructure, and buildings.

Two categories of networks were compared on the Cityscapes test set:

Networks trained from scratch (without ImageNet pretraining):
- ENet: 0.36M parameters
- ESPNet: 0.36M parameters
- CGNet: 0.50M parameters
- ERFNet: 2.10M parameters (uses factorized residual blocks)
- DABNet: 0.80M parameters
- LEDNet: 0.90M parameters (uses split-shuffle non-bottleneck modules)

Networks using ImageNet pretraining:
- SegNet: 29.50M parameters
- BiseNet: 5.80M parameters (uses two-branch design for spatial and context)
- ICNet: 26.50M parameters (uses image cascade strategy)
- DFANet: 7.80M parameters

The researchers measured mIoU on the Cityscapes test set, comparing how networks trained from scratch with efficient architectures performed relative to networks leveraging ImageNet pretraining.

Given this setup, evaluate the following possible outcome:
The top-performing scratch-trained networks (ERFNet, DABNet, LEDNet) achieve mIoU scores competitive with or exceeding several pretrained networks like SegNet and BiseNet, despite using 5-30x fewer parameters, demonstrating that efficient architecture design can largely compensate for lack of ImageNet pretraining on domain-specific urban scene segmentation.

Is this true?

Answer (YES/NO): YES